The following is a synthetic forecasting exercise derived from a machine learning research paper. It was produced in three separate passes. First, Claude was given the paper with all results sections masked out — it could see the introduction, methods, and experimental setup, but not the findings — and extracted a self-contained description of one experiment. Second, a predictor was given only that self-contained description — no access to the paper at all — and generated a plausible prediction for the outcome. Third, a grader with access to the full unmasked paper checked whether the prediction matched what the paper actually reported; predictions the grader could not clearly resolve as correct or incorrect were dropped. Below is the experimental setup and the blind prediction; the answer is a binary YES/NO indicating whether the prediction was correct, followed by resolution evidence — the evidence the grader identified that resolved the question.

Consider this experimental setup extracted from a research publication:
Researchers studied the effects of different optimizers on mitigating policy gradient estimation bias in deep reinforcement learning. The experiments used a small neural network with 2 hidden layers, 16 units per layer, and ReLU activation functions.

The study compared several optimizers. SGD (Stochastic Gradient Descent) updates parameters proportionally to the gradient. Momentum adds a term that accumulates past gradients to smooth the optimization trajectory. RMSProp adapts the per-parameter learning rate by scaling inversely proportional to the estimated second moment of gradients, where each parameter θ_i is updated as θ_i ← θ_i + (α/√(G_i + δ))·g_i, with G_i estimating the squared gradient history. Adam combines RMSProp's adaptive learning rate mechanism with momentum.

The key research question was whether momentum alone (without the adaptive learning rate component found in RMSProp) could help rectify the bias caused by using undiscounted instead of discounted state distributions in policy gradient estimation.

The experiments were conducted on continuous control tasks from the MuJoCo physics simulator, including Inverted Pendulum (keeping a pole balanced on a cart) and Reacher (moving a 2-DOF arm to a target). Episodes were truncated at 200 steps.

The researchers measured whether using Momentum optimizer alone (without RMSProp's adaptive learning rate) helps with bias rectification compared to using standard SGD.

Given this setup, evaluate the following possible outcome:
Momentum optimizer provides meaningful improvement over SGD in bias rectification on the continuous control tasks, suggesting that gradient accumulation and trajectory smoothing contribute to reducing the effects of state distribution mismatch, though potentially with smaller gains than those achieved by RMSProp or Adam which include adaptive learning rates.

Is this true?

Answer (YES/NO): NO